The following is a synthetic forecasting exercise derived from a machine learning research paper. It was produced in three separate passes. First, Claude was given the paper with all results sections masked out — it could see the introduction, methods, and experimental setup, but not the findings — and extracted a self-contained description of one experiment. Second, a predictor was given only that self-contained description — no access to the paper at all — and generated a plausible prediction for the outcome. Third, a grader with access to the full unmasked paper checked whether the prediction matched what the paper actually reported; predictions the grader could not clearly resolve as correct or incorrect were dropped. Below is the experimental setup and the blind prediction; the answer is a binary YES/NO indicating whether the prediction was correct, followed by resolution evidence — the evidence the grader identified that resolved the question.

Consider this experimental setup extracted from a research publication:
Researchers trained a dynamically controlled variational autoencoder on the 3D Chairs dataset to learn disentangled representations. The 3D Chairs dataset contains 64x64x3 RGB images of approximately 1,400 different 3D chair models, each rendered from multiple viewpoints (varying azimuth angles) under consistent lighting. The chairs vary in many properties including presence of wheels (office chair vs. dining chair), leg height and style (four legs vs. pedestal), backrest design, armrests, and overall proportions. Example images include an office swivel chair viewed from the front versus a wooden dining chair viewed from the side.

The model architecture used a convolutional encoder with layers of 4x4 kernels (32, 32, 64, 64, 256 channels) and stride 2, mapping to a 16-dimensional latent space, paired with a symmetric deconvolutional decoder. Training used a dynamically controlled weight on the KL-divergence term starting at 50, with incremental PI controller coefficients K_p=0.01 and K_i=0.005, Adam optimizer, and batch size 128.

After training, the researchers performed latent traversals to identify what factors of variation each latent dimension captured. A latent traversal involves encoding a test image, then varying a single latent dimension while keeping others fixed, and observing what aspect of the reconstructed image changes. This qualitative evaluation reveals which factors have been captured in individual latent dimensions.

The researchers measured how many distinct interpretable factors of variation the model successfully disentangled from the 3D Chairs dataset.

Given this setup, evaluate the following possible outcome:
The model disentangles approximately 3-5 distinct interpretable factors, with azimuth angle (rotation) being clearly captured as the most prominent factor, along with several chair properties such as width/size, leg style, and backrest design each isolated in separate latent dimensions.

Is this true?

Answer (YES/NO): NO